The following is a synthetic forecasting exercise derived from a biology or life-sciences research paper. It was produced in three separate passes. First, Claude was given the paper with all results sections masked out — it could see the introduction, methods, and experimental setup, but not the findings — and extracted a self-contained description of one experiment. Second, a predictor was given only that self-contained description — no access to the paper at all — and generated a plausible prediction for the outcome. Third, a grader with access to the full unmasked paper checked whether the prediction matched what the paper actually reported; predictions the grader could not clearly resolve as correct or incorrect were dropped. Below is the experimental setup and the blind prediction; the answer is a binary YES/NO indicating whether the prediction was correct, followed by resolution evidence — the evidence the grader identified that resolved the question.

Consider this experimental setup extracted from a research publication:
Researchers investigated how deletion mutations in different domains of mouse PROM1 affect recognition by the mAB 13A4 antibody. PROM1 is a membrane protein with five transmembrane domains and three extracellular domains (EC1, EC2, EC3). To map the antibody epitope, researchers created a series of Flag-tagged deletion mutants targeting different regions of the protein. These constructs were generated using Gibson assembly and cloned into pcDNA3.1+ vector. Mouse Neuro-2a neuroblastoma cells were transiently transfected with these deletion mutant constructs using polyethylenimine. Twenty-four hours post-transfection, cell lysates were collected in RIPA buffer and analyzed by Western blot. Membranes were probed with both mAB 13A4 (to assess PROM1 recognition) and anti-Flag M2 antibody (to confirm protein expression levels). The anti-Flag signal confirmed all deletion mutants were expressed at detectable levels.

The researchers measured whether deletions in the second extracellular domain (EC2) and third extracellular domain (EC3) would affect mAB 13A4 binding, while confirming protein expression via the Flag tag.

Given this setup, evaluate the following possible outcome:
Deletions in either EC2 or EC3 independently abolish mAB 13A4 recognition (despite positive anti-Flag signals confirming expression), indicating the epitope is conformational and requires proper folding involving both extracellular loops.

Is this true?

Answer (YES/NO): YES